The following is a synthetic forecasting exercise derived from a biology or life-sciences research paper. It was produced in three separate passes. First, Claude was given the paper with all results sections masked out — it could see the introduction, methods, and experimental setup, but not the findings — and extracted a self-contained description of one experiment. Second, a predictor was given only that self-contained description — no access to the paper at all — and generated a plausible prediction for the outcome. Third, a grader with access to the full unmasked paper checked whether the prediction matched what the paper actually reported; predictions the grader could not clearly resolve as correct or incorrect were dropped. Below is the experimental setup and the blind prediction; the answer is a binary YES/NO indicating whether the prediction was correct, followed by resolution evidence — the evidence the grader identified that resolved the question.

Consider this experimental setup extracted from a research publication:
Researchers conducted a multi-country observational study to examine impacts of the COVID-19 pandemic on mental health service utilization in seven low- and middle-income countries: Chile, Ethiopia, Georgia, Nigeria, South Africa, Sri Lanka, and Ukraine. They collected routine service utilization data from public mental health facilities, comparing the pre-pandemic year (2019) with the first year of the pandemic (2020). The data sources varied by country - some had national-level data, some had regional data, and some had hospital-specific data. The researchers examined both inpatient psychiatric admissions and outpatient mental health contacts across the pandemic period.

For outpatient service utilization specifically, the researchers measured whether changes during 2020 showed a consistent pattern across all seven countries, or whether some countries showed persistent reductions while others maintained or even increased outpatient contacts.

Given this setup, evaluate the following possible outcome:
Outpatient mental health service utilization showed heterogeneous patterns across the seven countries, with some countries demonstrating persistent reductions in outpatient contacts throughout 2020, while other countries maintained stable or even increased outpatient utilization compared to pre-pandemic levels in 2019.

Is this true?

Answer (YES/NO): YES